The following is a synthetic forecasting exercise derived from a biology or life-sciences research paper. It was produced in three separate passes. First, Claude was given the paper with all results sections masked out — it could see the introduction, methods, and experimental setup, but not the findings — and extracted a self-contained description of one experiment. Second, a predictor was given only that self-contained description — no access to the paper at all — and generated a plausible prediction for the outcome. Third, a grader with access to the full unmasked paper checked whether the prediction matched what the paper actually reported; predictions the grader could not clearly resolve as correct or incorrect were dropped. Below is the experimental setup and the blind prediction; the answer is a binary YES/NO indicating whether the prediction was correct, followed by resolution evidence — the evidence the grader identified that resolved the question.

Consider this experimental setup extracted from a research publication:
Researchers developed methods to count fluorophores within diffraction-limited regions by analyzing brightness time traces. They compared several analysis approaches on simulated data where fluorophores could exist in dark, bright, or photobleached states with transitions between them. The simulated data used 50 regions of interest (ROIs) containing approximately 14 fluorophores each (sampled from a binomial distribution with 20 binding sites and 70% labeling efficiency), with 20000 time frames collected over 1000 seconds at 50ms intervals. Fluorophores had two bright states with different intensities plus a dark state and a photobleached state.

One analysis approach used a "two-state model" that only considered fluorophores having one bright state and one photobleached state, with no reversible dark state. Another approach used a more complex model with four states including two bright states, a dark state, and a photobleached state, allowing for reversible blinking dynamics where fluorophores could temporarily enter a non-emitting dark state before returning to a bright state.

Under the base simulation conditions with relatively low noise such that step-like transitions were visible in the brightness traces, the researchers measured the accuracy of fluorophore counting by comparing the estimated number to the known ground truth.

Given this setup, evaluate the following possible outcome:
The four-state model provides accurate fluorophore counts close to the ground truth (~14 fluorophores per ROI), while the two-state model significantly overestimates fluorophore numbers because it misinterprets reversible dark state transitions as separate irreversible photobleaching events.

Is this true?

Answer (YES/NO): NO